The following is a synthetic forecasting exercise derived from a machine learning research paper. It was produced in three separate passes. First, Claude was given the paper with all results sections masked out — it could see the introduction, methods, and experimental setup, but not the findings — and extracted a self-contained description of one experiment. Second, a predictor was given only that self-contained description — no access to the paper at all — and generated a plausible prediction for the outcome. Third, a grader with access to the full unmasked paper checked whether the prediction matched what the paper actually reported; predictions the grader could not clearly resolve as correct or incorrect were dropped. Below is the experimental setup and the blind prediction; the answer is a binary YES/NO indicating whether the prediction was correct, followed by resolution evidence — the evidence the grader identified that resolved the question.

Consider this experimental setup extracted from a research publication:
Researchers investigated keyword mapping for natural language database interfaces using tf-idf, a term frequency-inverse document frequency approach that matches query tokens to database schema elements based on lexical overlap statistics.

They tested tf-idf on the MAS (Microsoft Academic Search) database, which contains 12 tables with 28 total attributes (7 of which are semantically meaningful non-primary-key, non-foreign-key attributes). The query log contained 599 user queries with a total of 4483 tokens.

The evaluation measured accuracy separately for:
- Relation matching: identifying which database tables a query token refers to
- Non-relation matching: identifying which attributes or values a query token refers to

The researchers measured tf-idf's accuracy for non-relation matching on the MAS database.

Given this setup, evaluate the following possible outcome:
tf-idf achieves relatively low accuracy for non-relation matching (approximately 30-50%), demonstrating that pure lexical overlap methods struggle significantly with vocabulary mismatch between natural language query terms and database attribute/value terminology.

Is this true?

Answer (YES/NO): NO